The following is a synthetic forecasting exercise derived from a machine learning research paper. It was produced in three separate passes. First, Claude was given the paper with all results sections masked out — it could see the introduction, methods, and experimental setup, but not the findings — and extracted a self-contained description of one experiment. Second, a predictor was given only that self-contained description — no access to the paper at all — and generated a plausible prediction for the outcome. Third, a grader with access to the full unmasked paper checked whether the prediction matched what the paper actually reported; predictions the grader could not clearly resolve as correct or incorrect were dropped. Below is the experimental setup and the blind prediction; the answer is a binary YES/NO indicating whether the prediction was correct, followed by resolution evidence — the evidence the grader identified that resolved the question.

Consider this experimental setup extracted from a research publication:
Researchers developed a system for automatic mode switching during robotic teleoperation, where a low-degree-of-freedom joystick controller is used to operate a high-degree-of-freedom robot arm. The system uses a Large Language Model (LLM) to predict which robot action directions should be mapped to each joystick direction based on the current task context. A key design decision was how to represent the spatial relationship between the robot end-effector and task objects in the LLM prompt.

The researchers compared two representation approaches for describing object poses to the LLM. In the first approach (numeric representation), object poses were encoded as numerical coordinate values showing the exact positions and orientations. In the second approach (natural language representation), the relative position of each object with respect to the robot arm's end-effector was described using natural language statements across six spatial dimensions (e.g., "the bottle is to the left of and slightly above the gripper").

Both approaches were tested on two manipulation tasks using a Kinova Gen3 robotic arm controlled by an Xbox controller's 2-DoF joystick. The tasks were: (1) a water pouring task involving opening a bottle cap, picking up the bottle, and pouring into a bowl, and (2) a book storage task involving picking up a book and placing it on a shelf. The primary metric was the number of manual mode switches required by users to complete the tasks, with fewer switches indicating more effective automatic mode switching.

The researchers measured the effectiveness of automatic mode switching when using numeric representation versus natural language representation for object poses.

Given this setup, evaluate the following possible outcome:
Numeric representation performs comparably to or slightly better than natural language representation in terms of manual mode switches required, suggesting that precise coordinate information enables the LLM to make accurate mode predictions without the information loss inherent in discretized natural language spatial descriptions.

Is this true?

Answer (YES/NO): NO